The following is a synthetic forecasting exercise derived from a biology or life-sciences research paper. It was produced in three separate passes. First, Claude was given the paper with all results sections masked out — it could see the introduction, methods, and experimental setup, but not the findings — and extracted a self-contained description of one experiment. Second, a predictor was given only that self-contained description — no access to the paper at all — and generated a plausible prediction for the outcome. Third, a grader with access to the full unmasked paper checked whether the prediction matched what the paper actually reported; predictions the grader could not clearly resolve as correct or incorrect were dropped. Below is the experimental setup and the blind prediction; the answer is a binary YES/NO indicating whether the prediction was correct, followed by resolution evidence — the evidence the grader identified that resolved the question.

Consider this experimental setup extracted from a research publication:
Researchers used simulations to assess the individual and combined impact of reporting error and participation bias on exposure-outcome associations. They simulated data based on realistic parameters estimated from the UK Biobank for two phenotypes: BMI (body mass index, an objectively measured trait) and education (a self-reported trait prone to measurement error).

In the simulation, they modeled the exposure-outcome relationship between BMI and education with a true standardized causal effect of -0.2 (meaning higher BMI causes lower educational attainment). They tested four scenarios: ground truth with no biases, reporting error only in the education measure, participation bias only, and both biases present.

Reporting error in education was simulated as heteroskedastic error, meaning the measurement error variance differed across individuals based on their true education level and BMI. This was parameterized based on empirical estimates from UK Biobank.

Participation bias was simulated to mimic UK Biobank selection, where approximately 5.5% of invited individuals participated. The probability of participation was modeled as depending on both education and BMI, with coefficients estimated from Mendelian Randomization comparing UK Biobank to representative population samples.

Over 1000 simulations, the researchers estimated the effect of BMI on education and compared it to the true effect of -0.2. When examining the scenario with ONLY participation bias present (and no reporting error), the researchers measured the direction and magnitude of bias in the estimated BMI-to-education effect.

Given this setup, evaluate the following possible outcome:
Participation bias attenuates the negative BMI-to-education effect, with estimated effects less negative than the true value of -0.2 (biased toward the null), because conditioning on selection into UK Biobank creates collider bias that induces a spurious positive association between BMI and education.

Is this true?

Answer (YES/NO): YES